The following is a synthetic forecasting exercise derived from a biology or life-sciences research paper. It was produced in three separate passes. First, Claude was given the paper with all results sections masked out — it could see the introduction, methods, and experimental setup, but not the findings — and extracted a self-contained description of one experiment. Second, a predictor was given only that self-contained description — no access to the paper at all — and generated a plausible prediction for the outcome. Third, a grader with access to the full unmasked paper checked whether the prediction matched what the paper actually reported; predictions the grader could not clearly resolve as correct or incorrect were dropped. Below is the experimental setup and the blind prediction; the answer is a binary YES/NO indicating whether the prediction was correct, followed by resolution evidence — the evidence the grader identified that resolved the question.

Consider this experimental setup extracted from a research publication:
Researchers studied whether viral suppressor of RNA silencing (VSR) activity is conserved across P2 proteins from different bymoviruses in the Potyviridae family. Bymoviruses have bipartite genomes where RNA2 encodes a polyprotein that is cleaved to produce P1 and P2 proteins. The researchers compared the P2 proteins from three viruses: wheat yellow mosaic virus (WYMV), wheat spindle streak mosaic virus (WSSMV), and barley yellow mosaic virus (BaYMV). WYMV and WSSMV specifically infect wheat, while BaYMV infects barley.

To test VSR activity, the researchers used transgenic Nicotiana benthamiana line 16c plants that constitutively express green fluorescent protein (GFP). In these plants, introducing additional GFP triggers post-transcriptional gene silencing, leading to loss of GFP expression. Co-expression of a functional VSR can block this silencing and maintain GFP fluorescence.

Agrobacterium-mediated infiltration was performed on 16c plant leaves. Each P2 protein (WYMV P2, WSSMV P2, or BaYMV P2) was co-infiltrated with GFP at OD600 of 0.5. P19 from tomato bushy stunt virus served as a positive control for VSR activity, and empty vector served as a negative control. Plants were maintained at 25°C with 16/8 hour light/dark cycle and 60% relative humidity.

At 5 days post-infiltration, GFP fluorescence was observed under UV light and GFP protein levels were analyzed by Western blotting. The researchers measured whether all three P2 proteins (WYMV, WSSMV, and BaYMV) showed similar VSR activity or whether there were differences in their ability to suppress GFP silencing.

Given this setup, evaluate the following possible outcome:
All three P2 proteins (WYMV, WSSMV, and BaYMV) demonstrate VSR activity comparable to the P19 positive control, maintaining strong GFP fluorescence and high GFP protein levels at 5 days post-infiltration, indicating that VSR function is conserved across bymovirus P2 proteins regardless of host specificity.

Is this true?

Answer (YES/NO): NO